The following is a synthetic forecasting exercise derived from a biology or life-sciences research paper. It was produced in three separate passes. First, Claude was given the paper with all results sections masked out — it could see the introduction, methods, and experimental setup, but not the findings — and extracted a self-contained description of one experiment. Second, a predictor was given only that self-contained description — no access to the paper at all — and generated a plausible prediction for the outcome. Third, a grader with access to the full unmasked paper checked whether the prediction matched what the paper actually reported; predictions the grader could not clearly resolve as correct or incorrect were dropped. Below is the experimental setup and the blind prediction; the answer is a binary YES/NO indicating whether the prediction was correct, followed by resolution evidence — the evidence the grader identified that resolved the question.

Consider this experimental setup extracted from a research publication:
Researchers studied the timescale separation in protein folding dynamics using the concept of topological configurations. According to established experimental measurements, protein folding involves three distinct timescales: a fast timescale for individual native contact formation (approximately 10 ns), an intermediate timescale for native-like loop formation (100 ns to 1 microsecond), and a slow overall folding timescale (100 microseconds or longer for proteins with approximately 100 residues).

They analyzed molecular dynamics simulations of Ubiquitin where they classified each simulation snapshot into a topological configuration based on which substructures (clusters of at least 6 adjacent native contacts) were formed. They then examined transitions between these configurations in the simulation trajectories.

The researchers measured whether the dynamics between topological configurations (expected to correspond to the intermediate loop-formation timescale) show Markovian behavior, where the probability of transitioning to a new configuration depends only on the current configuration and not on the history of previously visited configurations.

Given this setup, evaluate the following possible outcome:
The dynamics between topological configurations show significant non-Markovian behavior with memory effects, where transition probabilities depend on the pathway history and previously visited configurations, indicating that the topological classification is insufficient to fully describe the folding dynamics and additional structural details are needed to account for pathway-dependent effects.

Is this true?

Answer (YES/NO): NO